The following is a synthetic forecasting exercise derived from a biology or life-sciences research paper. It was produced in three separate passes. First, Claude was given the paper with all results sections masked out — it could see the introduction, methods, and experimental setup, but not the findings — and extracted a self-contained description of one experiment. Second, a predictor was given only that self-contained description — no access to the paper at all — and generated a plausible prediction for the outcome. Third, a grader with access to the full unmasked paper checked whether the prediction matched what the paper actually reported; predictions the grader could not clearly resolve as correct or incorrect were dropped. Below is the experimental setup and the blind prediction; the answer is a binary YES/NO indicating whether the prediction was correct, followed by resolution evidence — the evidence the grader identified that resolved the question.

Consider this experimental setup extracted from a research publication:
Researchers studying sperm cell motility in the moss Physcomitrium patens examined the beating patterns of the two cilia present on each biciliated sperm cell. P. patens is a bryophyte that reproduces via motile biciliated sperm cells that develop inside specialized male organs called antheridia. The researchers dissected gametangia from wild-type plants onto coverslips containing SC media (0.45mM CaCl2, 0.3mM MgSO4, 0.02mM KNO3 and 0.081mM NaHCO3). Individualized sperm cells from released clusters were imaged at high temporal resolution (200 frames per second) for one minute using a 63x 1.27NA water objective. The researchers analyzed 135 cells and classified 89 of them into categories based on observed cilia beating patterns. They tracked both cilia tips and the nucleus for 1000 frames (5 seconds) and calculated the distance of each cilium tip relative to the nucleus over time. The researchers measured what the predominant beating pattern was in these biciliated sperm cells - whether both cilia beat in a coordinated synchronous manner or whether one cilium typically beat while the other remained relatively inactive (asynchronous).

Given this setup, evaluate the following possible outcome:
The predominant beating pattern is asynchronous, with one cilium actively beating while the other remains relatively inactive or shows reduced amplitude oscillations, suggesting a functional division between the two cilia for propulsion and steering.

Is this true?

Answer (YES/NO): YES